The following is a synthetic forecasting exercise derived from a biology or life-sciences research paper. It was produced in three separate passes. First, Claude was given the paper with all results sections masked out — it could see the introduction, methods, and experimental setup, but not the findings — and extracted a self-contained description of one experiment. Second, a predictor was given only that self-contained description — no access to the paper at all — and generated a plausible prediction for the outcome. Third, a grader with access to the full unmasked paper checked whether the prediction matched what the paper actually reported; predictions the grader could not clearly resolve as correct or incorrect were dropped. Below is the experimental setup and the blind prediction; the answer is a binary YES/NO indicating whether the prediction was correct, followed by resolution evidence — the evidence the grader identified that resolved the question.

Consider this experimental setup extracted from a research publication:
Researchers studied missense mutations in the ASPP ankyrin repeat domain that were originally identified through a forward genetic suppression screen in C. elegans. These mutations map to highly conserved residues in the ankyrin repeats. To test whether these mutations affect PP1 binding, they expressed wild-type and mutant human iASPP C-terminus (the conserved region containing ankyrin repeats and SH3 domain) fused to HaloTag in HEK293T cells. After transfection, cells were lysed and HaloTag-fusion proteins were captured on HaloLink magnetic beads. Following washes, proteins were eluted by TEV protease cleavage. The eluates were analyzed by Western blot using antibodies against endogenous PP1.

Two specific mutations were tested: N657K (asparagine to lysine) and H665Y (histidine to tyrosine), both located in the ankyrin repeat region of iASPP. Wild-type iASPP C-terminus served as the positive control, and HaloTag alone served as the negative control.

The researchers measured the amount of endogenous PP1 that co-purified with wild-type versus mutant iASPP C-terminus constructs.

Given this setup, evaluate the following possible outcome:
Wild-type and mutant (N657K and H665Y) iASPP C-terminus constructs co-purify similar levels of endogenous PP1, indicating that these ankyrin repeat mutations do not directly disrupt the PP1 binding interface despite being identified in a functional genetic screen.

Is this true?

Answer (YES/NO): NO